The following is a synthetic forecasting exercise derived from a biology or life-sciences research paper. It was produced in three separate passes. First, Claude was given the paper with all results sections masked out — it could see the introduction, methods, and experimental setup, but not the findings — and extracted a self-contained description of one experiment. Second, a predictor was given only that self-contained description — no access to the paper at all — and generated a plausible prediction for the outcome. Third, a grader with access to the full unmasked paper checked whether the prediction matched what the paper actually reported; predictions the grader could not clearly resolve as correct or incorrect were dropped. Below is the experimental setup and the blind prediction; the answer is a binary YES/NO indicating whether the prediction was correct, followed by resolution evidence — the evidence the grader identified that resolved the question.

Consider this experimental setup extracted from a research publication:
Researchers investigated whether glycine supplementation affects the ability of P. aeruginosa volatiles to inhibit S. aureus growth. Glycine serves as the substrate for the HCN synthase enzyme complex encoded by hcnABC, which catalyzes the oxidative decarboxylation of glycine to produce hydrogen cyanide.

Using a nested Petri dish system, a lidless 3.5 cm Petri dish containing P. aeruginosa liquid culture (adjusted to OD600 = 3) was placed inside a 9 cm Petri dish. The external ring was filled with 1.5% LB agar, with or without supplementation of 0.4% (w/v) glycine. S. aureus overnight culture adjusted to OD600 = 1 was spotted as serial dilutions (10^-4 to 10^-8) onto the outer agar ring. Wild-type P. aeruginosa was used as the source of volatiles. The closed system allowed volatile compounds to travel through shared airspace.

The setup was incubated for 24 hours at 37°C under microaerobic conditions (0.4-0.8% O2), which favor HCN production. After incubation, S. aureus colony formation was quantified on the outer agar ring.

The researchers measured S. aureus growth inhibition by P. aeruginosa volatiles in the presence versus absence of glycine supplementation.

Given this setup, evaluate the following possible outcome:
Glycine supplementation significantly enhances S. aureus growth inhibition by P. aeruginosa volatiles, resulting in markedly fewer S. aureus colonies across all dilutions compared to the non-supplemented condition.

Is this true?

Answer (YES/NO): YES